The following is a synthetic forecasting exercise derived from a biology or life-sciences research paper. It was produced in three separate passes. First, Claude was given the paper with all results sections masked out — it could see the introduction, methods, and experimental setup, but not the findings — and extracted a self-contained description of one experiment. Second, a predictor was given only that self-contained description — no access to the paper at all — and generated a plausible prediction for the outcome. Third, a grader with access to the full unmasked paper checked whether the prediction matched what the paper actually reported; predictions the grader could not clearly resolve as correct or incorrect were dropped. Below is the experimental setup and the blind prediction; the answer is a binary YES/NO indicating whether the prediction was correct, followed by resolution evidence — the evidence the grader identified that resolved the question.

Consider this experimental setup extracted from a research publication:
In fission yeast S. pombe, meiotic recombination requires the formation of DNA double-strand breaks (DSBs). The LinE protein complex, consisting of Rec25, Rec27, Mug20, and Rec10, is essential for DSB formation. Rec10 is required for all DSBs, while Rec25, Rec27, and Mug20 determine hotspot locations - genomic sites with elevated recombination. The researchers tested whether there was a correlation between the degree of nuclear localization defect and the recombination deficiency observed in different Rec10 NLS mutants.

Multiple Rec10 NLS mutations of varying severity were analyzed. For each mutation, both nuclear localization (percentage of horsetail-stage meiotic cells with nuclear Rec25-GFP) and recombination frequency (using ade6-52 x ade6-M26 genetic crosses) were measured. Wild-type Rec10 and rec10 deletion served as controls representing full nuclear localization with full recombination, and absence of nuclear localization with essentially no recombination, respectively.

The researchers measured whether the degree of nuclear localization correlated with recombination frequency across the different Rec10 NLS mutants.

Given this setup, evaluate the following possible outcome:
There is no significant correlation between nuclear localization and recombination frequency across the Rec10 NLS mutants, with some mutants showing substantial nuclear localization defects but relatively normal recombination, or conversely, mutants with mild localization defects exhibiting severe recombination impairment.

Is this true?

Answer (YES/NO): YES